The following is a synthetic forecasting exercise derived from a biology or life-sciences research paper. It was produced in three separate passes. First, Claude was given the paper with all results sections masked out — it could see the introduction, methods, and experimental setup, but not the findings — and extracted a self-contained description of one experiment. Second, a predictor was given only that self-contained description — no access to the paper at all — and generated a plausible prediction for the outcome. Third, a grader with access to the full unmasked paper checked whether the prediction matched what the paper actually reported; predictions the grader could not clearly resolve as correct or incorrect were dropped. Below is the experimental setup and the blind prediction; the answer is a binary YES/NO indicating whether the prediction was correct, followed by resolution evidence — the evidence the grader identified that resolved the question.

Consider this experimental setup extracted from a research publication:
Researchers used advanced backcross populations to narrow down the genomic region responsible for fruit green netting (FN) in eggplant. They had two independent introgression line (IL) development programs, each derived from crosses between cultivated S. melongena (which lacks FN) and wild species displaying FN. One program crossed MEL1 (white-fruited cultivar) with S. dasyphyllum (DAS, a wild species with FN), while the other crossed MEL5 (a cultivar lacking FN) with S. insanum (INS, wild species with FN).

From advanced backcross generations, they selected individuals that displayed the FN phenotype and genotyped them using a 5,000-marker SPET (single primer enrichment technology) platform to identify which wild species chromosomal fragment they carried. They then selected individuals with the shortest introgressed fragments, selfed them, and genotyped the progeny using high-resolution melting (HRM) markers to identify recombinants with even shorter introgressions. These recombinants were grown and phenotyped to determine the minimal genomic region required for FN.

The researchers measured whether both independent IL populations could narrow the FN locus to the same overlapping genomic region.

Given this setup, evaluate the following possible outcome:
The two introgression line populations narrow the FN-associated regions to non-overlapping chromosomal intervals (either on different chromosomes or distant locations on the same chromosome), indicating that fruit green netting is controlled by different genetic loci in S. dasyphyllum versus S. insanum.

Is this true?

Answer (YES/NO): NO